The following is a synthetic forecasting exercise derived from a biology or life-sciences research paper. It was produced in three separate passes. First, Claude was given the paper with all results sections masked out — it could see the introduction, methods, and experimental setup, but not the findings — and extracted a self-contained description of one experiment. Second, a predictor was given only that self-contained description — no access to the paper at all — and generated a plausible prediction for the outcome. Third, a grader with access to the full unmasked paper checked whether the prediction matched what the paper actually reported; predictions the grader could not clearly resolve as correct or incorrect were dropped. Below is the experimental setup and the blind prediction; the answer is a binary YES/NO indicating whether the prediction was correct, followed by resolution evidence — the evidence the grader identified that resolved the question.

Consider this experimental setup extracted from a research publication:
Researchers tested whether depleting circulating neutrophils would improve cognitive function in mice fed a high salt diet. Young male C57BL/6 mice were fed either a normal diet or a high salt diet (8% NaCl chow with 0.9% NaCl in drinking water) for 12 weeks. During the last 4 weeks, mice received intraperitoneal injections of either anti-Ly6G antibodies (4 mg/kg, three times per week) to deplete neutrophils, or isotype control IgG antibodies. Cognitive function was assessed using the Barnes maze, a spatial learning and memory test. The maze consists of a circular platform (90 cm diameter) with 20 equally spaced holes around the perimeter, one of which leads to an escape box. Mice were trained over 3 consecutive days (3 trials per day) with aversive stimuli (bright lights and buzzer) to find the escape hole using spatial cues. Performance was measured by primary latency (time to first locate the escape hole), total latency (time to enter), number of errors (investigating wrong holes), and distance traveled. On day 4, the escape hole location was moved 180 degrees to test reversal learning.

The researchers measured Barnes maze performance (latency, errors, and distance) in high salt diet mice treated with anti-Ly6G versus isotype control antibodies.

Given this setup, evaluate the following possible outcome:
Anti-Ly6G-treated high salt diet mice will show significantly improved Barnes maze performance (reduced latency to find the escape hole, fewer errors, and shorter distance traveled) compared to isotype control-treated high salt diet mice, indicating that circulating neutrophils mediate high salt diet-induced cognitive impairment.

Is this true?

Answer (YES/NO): NO